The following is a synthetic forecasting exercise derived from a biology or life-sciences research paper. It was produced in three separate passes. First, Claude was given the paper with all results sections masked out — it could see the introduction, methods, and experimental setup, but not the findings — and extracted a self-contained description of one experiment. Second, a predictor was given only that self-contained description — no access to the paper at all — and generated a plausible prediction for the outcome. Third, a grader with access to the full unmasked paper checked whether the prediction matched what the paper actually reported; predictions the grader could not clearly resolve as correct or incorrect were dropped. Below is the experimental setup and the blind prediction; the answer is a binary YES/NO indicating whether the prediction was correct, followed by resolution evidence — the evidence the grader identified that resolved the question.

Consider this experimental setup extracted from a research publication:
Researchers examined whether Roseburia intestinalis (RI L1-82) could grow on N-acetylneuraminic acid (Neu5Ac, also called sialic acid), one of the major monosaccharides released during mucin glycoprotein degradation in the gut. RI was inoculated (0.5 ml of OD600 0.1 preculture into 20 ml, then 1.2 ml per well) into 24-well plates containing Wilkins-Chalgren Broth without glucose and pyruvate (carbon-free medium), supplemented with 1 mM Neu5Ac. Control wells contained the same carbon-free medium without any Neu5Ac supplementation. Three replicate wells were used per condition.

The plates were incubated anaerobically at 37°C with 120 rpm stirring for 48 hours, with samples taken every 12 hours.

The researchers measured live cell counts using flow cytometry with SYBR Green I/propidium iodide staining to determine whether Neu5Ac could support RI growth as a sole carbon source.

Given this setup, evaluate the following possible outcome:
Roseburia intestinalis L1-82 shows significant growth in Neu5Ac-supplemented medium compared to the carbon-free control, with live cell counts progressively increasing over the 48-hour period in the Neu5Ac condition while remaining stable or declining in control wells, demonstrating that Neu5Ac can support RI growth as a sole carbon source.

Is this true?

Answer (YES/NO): YES